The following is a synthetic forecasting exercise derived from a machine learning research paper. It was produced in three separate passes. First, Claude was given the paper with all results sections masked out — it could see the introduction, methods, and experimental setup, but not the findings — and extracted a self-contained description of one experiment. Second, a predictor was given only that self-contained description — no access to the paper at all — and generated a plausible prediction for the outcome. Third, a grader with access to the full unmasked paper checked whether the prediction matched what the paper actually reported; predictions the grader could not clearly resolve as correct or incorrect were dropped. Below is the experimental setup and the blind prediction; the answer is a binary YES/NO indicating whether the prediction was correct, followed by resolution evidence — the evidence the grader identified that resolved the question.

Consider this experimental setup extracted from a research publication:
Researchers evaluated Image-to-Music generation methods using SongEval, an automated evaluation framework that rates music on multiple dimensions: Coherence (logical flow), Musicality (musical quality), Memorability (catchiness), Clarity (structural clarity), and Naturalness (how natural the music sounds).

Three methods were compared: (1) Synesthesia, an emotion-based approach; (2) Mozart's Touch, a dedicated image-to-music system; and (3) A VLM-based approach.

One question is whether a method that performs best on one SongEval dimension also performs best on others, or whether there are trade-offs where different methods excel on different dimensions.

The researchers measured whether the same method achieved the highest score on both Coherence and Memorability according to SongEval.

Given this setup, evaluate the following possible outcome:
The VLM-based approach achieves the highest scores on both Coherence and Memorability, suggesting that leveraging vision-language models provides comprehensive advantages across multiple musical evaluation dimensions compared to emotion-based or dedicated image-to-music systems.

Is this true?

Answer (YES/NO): NO